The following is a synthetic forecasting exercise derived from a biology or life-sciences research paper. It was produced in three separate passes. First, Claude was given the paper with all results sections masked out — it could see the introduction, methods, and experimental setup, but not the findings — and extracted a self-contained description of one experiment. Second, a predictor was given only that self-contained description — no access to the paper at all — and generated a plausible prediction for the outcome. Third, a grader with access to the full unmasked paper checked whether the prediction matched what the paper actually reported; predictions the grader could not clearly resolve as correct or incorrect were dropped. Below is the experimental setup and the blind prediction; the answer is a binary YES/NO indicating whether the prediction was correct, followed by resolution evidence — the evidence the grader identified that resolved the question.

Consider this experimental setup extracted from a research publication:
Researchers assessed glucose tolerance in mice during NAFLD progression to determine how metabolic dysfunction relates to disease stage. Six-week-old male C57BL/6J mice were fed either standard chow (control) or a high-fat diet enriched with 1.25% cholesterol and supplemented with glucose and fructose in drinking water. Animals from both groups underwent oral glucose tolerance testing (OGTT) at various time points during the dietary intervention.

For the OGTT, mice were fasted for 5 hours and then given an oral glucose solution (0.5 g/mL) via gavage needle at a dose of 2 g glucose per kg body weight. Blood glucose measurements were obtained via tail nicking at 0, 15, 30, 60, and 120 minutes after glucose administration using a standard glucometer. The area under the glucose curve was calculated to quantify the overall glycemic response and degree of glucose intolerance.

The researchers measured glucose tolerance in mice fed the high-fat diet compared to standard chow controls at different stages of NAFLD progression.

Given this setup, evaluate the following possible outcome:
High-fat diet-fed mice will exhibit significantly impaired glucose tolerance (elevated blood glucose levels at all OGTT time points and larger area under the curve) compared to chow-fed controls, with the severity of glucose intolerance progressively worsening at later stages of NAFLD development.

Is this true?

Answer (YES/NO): NO